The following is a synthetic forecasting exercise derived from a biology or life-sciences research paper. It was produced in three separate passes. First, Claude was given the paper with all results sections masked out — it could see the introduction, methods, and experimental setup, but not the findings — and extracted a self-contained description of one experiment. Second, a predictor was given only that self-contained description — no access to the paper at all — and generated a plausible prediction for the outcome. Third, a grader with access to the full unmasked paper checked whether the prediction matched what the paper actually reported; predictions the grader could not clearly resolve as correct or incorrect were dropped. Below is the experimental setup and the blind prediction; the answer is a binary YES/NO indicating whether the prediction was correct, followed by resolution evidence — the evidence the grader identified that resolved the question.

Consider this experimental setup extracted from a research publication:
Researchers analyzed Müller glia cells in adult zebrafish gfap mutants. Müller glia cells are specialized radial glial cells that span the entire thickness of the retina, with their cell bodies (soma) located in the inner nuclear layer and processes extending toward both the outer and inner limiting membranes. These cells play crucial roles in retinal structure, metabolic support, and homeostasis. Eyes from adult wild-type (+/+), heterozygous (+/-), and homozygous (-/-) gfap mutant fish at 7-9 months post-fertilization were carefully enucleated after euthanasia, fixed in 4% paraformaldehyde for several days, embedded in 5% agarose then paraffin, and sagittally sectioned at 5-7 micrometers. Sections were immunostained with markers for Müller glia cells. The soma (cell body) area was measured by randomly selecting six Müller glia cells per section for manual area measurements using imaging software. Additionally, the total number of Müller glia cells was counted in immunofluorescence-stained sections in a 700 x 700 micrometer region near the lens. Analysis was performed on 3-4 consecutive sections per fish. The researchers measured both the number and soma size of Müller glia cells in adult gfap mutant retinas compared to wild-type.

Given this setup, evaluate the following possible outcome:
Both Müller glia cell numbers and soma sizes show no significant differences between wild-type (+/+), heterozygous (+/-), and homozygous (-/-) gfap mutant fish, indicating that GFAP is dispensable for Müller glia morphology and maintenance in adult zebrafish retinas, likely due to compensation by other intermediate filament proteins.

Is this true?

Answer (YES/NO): NO